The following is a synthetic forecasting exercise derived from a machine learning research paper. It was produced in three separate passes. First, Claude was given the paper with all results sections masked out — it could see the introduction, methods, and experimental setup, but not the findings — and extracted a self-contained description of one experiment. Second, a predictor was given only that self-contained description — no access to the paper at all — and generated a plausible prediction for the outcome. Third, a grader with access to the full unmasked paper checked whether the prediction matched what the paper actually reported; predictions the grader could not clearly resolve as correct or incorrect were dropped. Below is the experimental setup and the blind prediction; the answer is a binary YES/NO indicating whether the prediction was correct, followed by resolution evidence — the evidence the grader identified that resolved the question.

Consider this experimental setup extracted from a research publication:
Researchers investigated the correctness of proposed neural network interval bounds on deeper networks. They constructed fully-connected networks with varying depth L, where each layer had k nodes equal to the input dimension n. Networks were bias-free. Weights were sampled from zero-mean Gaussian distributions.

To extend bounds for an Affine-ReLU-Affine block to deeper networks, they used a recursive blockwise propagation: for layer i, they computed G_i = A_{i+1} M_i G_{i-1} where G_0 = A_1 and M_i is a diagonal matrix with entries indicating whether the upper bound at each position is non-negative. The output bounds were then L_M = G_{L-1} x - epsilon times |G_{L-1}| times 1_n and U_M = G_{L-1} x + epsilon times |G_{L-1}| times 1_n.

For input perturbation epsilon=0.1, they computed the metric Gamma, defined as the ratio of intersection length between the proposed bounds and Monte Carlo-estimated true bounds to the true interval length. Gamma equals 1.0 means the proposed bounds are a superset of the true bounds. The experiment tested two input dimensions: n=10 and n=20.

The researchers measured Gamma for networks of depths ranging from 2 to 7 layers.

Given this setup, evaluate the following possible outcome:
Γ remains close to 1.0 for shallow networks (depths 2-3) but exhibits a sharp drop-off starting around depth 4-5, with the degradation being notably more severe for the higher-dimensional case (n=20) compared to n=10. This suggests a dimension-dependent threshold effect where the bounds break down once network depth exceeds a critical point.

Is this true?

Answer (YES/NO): NO